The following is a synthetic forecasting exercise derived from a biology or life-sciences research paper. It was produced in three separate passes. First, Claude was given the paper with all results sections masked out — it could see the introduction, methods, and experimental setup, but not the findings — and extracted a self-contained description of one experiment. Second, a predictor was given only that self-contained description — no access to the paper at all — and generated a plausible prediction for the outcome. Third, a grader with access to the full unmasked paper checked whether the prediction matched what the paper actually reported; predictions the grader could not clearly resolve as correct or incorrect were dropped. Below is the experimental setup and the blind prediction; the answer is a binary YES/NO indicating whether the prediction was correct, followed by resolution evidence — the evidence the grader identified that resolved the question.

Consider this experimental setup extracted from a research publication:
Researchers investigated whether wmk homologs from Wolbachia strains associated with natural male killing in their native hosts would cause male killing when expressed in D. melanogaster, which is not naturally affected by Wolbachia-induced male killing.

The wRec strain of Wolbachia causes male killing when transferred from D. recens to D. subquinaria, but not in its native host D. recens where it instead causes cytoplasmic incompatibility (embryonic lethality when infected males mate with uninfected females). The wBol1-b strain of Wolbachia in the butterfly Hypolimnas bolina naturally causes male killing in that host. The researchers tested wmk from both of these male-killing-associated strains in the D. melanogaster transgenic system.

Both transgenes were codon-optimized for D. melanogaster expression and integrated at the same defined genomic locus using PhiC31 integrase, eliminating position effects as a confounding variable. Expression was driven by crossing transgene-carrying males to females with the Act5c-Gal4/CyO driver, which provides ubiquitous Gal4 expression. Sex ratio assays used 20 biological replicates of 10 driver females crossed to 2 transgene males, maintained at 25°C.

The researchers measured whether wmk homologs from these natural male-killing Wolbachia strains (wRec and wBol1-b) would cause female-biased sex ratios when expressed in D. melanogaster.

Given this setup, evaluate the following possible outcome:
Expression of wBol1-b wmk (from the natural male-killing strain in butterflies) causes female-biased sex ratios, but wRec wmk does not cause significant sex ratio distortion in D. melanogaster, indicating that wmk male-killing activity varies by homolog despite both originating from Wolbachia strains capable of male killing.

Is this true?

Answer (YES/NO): NO